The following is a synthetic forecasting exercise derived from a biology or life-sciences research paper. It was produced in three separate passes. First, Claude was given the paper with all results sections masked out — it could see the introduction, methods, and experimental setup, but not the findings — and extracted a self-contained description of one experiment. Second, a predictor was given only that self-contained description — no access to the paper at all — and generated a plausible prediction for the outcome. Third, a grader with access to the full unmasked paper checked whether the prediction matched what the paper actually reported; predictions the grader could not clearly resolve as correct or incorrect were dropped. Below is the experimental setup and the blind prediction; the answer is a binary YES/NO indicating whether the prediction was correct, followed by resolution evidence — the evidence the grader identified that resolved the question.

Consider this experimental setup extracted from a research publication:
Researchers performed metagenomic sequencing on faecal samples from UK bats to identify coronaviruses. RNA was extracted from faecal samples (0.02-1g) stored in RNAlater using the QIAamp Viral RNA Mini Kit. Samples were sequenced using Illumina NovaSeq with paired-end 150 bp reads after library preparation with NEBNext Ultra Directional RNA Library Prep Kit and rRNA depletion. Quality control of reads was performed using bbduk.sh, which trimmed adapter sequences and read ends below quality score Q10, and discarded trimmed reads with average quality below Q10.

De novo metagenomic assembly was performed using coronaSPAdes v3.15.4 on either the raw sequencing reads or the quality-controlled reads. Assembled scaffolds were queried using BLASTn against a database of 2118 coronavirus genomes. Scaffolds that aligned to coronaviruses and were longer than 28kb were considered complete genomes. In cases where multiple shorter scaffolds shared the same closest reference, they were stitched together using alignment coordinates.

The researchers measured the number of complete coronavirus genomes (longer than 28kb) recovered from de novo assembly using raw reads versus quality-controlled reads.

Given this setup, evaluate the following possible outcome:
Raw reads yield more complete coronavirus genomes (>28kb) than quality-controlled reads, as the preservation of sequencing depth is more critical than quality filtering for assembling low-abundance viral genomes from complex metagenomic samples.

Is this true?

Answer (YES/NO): YES